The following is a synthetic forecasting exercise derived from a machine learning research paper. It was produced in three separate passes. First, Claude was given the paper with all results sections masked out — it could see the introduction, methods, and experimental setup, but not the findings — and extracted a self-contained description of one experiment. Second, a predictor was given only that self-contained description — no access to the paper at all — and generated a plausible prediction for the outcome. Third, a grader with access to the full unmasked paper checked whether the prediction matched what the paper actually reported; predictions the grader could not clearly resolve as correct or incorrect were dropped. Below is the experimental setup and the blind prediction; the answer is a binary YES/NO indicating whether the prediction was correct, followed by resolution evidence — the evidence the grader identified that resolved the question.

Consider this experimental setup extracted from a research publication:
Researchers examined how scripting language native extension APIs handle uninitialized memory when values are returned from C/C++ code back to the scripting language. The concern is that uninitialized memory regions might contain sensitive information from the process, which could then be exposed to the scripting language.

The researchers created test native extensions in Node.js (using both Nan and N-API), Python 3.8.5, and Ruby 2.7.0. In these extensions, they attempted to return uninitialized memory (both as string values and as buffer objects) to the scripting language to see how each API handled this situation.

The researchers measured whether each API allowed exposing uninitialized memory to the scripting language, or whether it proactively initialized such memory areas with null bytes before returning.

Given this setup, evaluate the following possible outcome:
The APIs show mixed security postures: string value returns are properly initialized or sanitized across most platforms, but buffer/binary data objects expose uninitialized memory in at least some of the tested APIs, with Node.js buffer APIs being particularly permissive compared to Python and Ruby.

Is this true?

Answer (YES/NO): NO